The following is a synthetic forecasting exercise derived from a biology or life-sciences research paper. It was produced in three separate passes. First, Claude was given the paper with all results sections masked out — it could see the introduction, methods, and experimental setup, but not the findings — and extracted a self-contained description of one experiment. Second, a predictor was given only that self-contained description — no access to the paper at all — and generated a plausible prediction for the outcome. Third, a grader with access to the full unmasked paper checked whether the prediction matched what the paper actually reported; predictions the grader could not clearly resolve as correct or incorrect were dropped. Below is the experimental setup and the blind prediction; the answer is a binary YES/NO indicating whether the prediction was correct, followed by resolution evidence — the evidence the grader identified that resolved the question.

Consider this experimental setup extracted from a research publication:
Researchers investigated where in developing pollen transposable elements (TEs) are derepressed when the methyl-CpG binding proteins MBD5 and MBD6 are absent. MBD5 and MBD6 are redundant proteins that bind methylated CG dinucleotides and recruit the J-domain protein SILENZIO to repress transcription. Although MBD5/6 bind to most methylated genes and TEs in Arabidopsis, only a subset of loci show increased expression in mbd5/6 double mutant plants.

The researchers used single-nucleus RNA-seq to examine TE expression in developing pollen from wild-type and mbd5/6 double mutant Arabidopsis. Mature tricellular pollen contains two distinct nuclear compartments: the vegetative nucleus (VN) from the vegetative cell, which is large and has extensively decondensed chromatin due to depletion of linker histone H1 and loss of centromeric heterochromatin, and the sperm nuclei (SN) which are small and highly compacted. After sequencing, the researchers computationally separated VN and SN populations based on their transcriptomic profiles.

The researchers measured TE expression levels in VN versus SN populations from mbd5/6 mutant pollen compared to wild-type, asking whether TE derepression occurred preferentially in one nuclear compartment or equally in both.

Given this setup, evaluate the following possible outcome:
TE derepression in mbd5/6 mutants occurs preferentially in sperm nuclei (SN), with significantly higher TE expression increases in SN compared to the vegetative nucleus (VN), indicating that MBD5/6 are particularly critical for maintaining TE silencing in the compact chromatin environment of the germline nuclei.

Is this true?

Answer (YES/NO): NO